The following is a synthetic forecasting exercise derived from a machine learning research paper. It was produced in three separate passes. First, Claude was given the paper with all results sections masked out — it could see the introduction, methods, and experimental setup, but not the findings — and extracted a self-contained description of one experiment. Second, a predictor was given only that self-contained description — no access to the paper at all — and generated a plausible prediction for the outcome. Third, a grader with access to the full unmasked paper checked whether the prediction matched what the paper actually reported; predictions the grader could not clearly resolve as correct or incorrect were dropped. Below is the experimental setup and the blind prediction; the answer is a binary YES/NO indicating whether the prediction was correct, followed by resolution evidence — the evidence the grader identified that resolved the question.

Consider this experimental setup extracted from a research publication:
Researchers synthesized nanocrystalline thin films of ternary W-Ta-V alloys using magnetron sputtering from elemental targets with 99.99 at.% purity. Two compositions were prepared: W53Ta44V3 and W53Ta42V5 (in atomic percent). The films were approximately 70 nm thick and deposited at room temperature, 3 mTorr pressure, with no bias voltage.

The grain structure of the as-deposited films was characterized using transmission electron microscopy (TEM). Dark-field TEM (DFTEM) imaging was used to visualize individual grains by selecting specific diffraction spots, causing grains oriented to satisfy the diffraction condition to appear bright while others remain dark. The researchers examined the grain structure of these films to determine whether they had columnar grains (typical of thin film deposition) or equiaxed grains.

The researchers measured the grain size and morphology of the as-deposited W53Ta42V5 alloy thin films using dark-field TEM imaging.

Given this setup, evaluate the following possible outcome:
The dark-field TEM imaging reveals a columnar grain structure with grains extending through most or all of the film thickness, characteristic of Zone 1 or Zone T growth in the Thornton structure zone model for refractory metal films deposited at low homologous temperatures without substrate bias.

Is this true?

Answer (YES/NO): NO